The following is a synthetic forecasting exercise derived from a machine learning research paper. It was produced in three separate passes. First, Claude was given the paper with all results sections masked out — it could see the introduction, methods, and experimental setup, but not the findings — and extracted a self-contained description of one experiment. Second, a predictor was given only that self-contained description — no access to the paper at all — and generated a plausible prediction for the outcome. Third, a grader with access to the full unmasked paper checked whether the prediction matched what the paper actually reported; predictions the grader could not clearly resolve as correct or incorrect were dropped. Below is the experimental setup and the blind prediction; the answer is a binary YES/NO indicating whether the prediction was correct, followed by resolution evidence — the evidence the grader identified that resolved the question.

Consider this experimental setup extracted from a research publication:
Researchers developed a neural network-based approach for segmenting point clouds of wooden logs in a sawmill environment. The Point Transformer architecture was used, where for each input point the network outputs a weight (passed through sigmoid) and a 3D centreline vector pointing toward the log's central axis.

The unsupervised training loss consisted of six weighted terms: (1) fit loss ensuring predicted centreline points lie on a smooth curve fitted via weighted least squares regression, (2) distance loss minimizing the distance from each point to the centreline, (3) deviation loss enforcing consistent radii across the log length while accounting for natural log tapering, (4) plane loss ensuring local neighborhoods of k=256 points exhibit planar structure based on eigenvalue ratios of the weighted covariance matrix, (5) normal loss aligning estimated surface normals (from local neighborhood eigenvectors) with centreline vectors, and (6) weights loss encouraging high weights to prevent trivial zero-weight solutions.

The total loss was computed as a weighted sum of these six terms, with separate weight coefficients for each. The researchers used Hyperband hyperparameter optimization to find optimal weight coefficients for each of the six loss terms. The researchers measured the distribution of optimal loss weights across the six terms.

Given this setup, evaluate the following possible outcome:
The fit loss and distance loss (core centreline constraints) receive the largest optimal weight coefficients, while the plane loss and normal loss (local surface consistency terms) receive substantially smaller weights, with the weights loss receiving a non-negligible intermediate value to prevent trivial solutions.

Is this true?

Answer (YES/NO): NO